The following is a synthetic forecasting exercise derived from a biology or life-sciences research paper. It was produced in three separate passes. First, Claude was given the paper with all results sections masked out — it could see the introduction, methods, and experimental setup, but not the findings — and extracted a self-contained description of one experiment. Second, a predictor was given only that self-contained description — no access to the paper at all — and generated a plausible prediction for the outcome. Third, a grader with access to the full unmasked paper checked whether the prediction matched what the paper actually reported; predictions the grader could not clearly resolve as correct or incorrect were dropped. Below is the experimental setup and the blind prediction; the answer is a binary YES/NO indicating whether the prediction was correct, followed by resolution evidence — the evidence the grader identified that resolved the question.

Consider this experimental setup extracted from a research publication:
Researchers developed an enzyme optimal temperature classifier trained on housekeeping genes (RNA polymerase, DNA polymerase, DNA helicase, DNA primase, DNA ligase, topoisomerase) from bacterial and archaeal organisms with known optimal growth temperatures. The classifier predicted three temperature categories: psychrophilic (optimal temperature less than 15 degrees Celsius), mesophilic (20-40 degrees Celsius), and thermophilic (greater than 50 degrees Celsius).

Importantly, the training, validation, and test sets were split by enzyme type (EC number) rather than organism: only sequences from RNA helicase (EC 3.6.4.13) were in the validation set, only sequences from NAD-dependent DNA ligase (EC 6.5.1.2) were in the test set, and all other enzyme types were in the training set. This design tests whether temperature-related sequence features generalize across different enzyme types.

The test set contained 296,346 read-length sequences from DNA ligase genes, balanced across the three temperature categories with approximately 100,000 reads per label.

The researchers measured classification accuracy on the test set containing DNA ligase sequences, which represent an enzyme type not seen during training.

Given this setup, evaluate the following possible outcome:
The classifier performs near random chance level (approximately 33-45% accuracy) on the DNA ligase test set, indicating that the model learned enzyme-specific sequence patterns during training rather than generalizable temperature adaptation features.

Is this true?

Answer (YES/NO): NO